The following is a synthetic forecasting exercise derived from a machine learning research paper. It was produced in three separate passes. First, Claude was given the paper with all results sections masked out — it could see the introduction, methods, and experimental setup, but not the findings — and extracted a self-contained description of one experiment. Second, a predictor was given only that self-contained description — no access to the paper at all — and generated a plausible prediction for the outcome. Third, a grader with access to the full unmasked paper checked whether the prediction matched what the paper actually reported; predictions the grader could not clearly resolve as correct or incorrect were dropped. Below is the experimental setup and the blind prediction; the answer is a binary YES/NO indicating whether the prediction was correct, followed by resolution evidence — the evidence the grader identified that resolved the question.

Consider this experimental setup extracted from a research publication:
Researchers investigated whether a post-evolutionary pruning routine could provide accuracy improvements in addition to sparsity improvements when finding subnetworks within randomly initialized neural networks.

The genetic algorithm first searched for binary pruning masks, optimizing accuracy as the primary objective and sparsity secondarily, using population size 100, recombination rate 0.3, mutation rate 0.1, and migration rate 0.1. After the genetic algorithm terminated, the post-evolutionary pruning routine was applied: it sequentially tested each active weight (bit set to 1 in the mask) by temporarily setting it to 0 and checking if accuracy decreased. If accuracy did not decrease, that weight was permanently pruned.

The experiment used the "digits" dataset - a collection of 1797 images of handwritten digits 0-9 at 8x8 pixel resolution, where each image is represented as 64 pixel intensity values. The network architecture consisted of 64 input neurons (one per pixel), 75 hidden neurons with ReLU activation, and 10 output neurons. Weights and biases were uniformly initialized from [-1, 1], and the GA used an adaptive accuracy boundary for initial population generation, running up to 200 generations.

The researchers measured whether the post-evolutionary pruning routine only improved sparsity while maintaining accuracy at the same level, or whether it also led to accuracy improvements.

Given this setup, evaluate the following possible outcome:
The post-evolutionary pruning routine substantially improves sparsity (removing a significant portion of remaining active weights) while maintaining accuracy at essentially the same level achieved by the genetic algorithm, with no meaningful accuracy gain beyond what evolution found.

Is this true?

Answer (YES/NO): NO